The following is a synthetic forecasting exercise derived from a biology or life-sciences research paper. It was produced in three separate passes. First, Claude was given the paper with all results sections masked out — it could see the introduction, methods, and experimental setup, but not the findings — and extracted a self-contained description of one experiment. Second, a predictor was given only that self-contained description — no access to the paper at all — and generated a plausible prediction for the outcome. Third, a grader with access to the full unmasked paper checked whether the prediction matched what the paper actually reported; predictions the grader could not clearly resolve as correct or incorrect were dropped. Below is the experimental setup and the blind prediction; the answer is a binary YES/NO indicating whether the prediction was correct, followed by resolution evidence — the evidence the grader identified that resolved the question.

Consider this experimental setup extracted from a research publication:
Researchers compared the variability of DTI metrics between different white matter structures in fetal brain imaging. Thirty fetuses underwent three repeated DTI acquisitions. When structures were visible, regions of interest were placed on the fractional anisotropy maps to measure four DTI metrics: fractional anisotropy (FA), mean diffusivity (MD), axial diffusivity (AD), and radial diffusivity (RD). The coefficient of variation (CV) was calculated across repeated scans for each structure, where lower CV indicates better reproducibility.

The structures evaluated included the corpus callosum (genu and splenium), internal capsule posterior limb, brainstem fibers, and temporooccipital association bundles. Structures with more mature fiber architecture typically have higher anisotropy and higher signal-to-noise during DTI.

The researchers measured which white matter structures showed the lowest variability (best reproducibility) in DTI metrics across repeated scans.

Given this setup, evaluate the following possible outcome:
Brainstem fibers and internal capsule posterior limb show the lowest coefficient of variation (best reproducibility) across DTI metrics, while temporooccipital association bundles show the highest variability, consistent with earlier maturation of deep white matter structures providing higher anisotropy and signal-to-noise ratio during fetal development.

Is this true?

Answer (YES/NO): NO